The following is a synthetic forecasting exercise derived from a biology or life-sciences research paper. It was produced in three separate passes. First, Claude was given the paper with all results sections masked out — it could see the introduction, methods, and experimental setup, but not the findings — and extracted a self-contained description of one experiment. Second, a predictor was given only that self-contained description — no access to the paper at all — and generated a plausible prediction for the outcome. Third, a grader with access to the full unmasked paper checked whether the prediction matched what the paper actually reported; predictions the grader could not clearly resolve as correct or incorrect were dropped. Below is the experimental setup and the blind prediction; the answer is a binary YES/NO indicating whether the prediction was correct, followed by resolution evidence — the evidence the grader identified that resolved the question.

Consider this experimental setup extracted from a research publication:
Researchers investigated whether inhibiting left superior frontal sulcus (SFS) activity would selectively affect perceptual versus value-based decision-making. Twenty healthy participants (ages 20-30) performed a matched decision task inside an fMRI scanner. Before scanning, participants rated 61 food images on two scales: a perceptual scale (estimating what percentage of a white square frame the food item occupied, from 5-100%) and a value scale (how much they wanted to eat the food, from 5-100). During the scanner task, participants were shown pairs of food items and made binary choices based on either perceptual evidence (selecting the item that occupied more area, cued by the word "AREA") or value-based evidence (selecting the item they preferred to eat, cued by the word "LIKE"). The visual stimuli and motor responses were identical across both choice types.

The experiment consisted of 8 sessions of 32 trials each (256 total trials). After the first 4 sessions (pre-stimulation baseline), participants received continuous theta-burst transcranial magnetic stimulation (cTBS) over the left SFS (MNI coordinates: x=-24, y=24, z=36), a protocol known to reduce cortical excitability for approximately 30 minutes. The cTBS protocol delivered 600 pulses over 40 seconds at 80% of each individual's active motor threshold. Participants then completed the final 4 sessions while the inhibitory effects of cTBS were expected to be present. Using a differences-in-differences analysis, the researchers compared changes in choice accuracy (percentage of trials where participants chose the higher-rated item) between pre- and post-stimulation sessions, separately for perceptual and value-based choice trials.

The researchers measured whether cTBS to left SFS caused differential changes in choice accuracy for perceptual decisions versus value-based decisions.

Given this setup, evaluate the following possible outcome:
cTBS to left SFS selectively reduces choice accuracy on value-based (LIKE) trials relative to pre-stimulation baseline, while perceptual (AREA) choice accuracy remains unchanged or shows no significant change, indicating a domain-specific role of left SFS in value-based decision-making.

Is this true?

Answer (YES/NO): NO